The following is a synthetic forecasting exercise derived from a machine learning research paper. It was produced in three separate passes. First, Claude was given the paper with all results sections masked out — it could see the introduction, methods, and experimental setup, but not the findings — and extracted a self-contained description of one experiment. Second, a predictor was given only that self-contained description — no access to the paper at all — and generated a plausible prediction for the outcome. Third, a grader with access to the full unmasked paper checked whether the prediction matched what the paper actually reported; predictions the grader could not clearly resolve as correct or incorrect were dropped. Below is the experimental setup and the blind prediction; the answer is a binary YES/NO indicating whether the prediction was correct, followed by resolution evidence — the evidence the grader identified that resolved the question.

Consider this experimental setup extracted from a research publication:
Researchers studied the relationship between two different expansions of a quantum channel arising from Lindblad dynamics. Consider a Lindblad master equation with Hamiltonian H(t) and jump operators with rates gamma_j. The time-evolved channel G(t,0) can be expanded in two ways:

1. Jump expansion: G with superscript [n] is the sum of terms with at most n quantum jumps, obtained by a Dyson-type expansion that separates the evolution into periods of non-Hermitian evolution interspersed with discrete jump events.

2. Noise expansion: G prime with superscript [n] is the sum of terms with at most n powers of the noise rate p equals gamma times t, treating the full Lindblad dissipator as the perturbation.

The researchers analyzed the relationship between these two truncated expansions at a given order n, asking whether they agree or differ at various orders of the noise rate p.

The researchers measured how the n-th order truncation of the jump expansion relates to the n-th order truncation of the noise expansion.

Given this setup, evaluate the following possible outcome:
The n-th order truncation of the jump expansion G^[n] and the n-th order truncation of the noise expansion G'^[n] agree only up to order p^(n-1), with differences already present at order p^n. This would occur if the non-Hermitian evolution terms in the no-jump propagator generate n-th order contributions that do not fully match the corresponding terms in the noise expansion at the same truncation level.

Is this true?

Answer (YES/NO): NO